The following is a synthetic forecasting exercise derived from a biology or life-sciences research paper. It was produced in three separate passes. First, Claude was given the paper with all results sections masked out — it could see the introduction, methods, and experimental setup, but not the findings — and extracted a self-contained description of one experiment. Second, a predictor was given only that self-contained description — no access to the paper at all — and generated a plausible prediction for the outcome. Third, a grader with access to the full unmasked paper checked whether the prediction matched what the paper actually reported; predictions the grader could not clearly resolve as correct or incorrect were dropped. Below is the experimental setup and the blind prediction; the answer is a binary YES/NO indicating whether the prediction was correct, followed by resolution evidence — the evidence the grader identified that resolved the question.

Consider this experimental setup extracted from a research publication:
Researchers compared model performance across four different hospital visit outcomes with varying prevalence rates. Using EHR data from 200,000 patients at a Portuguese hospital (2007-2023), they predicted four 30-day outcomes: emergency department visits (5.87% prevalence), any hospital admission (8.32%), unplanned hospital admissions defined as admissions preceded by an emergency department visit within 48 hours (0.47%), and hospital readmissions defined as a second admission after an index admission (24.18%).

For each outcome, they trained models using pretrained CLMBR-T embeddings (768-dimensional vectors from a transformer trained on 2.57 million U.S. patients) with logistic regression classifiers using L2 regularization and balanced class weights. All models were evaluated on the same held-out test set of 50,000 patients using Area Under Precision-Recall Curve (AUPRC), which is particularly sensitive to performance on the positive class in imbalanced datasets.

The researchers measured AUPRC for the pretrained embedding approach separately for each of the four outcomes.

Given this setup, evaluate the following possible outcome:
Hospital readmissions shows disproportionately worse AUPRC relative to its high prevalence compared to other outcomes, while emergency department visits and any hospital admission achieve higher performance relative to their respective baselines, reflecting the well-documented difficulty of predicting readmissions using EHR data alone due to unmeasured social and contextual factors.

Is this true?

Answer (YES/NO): NO